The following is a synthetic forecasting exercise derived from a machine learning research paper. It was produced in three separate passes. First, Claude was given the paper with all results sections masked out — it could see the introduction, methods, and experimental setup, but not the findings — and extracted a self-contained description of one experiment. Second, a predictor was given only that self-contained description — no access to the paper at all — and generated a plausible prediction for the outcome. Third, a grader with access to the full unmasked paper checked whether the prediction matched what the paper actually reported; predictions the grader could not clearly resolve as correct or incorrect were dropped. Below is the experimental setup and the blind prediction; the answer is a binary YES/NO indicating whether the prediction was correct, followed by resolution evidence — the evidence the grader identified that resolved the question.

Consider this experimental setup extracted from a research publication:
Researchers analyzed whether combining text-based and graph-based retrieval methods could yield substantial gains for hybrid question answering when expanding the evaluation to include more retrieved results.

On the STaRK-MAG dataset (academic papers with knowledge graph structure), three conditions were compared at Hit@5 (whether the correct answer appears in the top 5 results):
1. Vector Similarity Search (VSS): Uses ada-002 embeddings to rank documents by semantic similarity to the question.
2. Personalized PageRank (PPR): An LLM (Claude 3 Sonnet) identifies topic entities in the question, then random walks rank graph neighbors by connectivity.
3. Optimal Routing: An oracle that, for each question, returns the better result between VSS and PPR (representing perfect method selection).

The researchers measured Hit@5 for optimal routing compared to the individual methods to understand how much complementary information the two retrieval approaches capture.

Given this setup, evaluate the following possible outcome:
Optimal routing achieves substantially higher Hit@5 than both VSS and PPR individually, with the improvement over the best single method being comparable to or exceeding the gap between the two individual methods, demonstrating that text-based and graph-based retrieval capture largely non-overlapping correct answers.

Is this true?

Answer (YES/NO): YES